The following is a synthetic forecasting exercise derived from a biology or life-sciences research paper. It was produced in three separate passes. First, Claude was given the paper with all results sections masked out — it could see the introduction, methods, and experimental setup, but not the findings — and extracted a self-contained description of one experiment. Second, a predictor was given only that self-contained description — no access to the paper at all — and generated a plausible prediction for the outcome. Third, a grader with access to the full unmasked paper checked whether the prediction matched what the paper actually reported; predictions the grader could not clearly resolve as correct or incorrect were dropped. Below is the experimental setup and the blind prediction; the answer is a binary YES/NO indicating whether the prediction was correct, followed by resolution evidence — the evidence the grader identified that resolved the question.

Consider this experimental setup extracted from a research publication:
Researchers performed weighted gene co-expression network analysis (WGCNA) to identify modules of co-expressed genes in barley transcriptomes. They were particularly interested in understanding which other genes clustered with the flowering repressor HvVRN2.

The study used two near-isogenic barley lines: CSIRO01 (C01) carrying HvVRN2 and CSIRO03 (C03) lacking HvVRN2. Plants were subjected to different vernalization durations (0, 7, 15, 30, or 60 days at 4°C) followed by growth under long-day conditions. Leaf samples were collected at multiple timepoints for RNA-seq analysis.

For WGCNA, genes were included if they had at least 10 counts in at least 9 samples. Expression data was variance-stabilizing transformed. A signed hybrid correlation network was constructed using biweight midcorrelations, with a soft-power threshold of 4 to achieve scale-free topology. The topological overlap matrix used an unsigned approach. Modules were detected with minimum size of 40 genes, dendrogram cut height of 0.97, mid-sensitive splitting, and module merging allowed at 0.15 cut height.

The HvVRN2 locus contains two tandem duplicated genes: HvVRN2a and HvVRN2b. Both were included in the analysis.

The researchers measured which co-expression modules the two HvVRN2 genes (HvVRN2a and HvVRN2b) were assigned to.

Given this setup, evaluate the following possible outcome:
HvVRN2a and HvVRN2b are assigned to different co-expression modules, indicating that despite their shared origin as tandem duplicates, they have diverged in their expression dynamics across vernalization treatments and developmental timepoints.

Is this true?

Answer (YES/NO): YES